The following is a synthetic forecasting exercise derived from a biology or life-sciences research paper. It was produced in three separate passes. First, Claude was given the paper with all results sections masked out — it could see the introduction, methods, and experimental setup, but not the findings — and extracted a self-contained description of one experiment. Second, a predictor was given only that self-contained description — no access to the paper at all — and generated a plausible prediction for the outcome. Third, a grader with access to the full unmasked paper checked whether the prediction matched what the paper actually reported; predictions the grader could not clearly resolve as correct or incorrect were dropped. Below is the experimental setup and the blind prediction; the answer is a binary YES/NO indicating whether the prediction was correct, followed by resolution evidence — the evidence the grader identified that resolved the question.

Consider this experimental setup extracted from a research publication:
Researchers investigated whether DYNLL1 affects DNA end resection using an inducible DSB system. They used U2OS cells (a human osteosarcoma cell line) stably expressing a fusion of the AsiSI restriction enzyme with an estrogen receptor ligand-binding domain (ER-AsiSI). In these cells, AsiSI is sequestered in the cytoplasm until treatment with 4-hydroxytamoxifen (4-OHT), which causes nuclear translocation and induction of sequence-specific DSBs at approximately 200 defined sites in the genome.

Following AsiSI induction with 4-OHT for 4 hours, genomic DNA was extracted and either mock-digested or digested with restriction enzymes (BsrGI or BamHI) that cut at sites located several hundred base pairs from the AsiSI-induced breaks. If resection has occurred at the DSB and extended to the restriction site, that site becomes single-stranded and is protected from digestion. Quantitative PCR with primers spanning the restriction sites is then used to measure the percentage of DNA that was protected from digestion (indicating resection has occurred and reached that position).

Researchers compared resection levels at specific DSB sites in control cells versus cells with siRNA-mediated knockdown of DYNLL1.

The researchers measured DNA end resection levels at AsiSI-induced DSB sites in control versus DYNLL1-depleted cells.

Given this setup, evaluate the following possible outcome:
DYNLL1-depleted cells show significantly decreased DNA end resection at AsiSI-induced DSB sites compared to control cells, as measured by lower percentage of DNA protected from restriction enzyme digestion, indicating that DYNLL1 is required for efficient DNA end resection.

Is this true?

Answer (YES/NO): NO